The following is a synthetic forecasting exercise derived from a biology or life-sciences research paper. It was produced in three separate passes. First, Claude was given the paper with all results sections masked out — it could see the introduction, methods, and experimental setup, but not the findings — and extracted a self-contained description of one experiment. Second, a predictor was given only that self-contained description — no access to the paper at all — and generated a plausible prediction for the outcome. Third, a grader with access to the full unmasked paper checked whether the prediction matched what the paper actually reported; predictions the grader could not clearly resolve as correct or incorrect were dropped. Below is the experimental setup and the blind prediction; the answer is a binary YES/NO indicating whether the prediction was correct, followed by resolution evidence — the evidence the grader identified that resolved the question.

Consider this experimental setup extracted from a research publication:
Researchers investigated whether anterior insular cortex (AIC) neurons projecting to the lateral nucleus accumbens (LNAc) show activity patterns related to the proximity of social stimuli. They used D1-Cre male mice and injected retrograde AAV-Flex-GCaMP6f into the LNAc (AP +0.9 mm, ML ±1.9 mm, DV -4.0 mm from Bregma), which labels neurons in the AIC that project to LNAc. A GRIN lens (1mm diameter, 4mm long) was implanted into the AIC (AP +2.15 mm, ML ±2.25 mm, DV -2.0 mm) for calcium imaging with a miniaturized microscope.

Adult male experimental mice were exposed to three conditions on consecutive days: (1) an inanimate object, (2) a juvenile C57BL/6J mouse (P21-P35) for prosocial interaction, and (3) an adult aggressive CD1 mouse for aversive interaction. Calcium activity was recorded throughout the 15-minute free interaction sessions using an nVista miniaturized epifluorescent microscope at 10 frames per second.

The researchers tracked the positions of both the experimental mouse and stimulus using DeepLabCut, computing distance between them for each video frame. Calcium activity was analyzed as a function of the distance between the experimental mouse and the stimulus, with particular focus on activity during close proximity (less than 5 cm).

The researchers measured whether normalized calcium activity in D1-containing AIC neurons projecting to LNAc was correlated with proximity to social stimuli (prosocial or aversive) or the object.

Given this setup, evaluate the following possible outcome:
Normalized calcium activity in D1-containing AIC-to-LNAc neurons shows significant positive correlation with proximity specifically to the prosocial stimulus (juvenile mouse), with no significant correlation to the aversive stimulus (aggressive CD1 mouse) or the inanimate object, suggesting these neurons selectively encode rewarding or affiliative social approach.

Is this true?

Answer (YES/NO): NO